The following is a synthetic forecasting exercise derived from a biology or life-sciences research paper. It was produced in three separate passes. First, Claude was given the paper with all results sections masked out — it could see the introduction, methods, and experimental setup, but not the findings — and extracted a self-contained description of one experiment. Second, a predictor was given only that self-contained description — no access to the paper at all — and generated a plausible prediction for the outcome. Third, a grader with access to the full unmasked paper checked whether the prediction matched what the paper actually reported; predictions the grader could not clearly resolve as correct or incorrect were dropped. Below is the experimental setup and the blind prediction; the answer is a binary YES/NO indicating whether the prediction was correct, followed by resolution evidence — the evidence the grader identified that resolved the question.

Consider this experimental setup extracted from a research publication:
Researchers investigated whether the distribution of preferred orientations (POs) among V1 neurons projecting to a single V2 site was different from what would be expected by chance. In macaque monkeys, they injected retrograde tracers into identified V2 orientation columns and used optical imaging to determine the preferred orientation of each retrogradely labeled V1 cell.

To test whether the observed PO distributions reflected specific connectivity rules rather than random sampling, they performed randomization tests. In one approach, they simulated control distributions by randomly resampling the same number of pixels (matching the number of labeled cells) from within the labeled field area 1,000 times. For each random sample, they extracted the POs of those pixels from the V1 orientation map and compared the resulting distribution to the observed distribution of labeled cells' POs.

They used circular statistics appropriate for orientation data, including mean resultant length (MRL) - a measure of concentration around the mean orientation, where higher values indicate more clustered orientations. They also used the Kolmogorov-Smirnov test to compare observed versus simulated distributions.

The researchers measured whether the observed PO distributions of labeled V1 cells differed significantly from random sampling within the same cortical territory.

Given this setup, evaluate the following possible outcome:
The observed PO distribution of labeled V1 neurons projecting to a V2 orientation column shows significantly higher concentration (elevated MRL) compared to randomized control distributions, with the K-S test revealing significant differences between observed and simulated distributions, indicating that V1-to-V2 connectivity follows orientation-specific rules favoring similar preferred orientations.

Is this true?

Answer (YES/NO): YES